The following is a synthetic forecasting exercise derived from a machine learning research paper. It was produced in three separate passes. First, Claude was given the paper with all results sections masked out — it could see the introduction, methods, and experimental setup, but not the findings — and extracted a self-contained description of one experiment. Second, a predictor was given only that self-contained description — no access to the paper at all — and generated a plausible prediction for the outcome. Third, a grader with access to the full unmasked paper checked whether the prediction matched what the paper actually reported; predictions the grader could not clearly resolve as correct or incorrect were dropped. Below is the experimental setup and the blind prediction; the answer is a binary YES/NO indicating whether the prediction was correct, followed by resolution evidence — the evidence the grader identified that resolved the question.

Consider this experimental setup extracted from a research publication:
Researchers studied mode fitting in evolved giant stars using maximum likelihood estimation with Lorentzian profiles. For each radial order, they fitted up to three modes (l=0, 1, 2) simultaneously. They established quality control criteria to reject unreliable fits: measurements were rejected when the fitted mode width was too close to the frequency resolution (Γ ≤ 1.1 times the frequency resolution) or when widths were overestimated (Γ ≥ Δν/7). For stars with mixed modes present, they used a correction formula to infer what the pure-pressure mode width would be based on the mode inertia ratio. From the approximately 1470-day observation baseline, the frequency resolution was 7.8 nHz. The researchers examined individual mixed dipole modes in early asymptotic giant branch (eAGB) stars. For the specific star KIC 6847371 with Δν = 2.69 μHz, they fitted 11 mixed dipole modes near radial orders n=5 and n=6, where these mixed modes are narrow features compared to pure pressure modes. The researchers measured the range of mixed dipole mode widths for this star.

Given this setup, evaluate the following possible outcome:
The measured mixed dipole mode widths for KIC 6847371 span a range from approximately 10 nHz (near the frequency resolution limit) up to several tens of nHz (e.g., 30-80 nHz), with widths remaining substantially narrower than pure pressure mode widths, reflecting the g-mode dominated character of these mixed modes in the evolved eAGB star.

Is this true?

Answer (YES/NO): NO